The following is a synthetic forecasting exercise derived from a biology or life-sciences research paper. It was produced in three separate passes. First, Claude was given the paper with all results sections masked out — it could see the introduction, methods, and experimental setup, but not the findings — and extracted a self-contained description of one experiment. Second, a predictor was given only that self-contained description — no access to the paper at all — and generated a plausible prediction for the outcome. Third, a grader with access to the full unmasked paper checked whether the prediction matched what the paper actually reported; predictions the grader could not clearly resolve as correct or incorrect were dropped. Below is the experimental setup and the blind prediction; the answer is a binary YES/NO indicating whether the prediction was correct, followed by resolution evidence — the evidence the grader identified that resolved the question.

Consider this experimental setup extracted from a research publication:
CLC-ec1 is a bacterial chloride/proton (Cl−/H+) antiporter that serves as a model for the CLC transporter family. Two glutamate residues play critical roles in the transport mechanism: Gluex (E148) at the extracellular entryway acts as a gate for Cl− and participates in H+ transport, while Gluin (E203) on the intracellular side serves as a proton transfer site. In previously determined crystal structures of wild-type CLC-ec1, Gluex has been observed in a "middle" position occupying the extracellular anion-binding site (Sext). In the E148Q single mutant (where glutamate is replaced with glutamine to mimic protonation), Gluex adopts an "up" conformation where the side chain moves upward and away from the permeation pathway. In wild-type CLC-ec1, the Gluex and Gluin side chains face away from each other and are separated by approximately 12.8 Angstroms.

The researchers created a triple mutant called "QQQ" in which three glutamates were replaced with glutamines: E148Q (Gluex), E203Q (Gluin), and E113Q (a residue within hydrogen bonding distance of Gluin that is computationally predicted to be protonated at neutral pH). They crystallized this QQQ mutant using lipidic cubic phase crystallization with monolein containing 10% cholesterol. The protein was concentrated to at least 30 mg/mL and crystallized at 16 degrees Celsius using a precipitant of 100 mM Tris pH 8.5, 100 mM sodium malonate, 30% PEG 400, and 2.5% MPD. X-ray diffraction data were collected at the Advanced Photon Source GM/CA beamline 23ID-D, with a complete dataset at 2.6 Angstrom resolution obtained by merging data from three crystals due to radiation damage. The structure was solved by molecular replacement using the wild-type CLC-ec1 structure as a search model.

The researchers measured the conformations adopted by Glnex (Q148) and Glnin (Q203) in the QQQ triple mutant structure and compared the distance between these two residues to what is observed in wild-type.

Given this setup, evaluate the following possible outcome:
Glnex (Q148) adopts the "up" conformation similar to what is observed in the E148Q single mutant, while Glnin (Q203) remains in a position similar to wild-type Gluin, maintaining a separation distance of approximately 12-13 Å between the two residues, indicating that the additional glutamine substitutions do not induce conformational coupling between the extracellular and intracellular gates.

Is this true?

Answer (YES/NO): NO